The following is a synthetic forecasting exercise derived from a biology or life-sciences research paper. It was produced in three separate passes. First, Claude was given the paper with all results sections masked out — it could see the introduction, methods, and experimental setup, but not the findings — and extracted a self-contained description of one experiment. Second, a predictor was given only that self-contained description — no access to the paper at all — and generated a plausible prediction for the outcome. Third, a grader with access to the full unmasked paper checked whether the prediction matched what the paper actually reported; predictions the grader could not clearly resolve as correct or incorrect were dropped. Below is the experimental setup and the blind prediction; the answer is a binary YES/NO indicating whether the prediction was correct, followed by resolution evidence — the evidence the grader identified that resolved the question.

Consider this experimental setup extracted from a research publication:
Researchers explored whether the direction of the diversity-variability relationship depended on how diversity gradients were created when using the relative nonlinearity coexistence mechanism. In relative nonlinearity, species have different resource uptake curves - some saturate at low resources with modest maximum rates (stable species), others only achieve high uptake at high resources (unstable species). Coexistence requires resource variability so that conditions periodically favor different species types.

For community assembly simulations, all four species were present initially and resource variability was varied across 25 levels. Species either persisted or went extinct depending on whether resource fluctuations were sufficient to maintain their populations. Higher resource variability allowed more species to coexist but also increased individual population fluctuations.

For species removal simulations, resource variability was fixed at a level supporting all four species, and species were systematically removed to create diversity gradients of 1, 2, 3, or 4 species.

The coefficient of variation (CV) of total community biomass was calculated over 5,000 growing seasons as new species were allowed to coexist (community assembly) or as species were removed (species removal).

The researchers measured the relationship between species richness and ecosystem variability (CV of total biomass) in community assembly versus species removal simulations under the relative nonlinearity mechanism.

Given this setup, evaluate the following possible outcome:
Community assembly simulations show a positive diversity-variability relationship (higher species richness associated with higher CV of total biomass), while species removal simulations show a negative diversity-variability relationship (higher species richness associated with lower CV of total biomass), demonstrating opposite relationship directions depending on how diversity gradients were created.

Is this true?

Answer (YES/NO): YES